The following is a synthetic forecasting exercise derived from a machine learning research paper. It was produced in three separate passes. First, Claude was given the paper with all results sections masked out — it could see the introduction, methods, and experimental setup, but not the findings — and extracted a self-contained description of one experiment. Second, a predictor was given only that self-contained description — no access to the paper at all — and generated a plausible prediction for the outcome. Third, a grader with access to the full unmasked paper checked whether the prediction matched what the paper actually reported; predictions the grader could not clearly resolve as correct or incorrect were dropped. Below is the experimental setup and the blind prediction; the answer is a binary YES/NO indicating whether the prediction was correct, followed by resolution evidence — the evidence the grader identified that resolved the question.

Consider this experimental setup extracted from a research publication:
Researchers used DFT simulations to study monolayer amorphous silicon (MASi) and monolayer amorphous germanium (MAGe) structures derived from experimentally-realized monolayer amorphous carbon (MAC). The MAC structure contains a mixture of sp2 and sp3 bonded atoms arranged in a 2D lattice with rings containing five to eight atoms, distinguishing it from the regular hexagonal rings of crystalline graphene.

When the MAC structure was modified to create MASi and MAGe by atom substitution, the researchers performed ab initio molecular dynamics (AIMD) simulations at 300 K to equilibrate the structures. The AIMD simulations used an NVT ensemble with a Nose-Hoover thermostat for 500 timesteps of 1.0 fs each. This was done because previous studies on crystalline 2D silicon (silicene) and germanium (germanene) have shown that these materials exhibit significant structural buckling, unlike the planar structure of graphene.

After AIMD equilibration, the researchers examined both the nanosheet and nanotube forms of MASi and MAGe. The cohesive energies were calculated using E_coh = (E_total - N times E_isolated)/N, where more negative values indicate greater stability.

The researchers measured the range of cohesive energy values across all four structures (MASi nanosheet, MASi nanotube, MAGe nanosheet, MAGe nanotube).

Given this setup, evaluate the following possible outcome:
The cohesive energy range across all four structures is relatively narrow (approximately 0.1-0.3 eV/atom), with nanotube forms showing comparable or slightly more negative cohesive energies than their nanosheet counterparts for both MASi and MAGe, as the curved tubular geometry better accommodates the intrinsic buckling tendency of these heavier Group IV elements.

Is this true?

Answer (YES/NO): NO